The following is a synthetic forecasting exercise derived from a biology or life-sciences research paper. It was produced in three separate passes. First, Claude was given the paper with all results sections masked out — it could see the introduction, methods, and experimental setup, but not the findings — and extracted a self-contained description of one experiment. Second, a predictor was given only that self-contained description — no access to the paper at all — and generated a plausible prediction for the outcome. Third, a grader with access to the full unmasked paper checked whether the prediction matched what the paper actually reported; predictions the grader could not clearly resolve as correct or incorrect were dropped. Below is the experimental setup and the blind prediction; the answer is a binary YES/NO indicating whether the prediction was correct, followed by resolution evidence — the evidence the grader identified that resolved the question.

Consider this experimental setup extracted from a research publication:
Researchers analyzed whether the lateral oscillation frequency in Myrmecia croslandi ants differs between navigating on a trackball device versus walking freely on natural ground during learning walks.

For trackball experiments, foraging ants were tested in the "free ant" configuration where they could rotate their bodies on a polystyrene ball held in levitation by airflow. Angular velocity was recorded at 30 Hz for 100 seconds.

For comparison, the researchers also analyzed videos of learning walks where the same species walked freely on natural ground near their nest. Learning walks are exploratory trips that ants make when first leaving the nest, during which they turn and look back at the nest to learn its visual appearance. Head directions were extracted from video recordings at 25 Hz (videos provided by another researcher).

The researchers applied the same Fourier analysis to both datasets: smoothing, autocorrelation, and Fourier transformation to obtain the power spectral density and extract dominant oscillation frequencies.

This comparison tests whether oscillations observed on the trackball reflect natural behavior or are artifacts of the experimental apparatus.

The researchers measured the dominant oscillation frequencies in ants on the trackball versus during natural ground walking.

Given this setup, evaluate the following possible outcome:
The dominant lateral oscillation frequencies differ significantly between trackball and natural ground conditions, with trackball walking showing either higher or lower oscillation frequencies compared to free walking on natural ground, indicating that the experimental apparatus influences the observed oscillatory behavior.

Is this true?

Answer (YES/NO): NO